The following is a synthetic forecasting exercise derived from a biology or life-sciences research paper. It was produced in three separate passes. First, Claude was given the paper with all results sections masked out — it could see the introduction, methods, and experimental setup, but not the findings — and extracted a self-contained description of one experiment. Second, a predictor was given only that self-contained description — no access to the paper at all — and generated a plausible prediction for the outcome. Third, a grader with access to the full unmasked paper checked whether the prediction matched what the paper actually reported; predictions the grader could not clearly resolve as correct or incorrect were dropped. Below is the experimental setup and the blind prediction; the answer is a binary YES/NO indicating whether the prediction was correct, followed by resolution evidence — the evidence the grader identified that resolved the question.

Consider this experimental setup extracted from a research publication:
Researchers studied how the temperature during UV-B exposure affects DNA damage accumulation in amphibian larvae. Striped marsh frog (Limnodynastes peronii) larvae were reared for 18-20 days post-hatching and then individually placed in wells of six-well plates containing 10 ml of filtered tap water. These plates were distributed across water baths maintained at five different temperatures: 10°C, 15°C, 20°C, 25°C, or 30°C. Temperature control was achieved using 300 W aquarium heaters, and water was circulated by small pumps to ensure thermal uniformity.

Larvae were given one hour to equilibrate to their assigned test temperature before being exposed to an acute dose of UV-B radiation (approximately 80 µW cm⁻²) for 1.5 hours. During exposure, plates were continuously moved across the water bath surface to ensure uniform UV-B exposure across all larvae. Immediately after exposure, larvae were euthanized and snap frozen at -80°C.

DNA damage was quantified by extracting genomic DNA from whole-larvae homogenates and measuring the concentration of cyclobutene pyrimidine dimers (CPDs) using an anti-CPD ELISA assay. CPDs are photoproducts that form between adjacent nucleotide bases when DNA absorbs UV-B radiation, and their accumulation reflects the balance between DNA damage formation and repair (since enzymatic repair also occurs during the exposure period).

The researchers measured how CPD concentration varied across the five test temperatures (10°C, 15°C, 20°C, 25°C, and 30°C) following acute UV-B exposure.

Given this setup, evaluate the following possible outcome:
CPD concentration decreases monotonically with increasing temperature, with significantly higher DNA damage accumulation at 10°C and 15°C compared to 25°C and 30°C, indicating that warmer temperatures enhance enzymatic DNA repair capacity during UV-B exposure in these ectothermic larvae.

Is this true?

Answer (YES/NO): NO